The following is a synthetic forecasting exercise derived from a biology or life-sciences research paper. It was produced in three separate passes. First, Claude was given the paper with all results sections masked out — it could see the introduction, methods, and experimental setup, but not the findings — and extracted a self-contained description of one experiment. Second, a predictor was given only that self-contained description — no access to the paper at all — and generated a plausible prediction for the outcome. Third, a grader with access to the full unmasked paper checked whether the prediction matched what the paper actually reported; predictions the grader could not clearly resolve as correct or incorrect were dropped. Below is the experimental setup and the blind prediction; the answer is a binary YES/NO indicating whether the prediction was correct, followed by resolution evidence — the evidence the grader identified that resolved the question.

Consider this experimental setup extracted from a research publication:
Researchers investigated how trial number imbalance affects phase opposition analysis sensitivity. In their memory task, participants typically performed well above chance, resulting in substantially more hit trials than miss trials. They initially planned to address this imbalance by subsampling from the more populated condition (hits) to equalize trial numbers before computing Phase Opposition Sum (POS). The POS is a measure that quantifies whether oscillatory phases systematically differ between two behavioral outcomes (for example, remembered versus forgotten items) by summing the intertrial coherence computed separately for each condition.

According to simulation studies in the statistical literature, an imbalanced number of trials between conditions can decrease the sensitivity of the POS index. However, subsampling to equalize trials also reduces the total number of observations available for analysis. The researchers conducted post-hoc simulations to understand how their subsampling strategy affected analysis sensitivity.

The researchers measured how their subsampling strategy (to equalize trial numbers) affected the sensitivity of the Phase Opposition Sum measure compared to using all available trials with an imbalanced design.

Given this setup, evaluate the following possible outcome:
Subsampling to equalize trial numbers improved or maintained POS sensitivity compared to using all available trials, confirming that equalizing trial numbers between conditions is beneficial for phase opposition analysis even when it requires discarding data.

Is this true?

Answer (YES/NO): NO